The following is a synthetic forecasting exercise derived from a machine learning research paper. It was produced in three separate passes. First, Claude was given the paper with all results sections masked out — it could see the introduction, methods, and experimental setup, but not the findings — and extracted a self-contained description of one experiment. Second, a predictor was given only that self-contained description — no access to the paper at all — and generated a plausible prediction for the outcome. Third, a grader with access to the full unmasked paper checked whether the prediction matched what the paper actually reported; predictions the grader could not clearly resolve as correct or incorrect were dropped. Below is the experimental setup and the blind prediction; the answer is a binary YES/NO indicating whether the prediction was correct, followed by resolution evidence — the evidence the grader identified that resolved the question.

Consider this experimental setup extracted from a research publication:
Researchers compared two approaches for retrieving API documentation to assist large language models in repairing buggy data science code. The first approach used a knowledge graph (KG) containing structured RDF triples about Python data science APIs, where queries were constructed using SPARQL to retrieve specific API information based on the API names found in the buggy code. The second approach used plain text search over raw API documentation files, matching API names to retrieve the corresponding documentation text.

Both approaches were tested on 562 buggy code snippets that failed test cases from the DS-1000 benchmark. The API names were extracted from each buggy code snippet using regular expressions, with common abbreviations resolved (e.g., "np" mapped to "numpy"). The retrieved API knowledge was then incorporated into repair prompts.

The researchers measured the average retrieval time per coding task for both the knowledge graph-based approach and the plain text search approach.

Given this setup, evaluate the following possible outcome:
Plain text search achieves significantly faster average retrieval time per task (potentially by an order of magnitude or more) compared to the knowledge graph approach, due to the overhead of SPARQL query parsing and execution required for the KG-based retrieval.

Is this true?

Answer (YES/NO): NO